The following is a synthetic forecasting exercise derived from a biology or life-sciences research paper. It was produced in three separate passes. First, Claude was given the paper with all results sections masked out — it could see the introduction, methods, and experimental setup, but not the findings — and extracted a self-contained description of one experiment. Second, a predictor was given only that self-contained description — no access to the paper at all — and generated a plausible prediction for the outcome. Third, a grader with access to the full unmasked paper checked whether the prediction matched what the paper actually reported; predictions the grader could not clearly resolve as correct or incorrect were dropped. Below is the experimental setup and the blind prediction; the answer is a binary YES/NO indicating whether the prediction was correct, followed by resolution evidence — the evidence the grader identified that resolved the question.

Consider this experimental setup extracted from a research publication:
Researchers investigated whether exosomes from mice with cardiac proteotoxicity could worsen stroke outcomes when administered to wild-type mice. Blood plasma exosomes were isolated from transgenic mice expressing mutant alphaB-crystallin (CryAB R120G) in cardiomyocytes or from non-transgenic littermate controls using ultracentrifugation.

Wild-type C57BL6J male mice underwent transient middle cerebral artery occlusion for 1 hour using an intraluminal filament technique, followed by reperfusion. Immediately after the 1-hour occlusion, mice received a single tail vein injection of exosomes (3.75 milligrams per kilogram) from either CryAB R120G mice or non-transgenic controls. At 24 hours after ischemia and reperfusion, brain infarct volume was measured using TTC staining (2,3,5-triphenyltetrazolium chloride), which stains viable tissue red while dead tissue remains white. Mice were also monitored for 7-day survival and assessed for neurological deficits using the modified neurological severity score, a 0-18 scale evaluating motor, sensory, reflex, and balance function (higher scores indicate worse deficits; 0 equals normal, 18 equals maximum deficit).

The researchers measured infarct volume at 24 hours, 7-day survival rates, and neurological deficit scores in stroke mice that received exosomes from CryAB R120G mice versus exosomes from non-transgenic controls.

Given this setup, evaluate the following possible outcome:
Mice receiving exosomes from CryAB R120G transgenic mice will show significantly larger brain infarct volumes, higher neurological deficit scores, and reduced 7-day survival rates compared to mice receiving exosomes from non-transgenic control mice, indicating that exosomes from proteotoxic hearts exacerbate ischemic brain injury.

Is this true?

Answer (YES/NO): YES